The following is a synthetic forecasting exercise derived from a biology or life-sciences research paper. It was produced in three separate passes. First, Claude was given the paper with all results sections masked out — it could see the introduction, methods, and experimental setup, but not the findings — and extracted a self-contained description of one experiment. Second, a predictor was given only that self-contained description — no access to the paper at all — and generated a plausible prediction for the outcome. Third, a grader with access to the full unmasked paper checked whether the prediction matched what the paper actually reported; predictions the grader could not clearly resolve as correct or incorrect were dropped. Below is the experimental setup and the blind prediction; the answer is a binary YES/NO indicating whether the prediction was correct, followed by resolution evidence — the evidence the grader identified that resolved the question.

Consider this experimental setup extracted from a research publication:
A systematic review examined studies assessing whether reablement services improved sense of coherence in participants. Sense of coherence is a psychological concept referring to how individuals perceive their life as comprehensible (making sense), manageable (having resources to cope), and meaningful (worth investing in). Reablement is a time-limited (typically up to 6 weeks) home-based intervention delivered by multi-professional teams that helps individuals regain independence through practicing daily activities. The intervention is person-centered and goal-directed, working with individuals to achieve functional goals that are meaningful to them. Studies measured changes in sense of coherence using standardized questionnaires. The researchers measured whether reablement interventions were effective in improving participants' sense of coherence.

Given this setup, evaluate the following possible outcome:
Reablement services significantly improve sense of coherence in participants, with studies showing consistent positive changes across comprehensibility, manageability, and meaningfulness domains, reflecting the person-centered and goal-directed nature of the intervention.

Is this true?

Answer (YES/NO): NO